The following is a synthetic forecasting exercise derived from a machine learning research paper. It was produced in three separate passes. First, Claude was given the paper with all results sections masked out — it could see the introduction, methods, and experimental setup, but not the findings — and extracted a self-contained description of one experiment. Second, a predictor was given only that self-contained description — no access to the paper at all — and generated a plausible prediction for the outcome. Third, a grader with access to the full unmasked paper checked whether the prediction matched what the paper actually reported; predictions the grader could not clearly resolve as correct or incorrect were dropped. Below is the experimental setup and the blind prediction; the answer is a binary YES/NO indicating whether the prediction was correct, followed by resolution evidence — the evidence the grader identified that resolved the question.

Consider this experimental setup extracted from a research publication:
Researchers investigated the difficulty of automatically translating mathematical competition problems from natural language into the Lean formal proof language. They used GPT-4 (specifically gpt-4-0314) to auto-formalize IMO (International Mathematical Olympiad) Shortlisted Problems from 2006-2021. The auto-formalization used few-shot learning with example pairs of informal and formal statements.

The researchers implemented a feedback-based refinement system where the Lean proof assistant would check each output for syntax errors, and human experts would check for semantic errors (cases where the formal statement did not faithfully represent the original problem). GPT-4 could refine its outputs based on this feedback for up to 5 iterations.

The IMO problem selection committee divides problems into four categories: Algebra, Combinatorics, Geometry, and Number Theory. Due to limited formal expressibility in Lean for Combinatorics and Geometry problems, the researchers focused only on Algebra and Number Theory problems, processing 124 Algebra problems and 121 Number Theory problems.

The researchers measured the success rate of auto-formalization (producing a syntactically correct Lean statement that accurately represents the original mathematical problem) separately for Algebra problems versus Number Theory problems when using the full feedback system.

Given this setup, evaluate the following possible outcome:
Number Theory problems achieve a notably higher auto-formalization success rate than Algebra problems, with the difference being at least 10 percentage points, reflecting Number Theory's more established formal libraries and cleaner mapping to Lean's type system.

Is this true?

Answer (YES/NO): NO